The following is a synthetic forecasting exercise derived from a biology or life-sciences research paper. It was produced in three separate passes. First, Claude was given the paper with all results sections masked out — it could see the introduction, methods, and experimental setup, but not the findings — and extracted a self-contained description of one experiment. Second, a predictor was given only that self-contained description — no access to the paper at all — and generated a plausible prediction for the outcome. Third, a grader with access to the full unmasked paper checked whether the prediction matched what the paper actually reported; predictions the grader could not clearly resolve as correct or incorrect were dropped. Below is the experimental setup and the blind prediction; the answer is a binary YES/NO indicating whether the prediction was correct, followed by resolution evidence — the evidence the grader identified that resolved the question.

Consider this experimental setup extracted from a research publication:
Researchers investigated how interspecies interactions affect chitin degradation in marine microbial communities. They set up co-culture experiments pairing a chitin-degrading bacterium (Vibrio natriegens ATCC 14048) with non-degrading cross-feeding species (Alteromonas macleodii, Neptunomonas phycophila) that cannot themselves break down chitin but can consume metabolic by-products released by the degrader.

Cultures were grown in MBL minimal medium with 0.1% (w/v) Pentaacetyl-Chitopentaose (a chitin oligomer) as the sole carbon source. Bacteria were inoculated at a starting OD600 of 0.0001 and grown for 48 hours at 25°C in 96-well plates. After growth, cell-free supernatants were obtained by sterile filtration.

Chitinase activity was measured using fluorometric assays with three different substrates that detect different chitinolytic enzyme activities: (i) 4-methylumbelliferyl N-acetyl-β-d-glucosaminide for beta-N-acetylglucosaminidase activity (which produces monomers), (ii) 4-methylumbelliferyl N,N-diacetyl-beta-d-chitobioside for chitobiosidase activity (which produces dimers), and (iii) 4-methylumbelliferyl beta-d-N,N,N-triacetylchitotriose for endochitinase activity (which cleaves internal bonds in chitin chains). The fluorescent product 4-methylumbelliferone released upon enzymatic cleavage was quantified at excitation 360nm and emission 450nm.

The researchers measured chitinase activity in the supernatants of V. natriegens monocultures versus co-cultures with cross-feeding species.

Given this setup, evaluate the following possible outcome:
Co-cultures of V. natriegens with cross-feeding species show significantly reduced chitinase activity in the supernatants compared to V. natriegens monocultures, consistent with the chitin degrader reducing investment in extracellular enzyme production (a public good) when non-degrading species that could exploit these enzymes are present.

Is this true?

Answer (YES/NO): NO